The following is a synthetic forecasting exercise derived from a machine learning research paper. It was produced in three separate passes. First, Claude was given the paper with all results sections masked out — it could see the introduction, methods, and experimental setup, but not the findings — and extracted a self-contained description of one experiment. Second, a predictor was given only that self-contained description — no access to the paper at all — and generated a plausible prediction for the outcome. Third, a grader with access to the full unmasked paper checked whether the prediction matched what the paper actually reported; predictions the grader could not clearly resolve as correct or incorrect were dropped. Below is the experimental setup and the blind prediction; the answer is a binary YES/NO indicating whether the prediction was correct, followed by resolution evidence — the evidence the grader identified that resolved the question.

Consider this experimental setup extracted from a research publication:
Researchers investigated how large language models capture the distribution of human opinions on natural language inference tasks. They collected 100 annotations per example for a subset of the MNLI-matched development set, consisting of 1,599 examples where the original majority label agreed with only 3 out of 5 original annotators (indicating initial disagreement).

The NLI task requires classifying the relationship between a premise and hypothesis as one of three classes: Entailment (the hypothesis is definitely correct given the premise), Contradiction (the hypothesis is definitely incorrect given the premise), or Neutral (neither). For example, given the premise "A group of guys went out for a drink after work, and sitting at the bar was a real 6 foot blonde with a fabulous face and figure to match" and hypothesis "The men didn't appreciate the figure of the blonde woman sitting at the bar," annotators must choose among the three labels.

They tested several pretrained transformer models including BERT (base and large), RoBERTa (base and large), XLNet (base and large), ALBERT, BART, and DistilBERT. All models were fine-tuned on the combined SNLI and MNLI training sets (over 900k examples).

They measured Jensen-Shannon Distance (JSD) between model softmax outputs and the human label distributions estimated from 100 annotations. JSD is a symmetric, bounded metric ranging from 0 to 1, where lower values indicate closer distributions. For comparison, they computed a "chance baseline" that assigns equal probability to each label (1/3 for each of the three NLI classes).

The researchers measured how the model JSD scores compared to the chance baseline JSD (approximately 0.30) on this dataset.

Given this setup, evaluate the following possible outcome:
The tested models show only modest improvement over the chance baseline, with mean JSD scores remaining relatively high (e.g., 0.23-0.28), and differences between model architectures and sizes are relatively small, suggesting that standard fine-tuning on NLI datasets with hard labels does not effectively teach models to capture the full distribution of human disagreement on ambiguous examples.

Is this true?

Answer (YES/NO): NO